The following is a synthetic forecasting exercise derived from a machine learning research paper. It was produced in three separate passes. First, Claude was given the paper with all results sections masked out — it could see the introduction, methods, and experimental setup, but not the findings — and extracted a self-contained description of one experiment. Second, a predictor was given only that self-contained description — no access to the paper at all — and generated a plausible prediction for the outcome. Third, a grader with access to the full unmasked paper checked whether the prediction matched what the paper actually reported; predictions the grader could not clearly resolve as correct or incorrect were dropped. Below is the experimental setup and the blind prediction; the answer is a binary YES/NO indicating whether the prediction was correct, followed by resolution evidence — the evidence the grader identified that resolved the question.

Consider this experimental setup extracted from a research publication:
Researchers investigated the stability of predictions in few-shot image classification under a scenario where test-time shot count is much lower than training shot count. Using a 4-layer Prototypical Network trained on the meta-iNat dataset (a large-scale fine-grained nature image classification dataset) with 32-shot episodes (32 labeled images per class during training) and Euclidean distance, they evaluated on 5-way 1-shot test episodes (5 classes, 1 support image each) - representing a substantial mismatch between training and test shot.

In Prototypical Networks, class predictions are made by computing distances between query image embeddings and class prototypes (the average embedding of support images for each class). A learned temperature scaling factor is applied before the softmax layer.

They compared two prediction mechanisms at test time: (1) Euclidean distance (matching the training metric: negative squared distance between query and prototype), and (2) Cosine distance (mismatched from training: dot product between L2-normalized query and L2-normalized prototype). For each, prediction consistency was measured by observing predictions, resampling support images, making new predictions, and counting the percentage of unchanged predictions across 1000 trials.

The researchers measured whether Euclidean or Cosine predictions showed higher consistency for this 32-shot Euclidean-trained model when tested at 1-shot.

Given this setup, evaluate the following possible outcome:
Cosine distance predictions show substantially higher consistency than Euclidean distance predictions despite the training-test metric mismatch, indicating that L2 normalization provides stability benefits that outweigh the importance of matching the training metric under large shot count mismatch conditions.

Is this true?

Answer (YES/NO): YES